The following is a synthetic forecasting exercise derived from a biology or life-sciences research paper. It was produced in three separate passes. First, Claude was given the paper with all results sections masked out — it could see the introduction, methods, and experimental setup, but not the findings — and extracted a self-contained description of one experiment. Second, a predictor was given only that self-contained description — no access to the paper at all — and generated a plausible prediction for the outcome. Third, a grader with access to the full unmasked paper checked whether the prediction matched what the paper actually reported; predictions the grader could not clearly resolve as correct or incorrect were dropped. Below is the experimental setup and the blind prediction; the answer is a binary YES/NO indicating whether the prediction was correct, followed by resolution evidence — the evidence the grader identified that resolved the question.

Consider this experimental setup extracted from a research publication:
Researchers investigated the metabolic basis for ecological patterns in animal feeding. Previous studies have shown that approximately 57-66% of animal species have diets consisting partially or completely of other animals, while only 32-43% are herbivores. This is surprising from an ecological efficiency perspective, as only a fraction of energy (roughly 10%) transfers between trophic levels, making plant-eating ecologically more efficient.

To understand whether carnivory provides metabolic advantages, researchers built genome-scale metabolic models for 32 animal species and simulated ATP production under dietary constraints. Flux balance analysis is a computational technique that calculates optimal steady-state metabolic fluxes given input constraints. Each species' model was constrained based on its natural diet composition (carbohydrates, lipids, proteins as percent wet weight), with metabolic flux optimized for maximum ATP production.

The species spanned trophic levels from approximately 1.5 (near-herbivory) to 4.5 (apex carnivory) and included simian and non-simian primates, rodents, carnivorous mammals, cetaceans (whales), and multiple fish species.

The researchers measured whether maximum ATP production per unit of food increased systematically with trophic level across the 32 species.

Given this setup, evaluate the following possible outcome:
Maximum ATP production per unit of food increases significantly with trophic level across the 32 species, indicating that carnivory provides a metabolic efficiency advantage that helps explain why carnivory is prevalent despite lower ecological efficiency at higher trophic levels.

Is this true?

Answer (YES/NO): YES